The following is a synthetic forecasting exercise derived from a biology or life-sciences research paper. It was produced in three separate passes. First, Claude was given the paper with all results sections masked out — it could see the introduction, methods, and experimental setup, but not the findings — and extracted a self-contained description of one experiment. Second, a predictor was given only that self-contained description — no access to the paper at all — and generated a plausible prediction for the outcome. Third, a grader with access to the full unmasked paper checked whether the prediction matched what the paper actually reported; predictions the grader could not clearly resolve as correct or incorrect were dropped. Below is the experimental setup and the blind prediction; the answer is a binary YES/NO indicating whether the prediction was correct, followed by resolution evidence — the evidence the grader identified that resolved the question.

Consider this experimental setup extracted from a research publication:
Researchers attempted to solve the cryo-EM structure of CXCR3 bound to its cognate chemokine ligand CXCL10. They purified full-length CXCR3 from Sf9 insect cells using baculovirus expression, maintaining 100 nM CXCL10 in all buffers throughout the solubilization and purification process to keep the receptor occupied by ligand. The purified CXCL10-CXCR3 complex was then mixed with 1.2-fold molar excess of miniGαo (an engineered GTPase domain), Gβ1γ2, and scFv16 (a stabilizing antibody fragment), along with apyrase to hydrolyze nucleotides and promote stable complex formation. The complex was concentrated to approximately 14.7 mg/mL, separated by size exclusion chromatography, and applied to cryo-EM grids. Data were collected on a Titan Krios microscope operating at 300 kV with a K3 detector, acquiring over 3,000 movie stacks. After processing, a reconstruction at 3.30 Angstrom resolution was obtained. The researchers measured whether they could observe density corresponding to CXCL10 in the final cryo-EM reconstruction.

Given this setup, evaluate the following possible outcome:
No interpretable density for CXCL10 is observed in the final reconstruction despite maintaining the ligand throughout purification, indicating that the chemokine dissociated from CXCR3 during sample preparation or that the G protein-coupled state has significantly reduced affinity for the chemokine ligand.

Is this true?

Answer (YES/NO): YES